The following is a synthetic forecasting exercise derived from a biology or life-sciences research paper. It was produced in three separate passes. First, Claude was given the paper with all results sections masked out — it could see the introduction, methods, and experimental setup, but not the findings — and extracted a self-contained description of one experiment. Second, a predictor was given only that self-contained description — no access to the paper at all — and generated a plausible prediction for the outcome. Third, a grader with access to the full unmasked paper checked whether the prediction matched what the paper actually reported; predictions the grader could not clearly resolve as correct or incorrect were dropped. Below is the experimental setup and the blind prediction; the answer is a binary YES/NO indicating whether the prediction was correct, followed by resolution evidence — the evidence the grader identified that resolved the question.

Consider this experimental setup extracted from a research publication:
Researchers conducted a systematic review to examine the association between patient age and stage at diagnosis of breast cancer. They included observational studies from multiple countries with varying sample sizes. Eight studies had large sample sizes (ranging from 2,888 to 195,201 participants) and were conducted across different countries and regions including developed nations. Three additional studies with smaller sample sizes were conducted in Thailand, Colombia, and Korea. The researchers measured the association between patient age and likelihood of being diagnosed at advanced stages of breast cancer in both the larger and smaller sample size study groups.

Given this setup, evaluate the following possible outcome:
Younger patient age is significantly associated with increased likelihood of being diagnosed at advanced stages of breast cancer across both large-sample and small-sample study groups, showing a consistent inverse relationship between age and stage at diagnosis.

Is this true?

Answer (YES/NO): NO